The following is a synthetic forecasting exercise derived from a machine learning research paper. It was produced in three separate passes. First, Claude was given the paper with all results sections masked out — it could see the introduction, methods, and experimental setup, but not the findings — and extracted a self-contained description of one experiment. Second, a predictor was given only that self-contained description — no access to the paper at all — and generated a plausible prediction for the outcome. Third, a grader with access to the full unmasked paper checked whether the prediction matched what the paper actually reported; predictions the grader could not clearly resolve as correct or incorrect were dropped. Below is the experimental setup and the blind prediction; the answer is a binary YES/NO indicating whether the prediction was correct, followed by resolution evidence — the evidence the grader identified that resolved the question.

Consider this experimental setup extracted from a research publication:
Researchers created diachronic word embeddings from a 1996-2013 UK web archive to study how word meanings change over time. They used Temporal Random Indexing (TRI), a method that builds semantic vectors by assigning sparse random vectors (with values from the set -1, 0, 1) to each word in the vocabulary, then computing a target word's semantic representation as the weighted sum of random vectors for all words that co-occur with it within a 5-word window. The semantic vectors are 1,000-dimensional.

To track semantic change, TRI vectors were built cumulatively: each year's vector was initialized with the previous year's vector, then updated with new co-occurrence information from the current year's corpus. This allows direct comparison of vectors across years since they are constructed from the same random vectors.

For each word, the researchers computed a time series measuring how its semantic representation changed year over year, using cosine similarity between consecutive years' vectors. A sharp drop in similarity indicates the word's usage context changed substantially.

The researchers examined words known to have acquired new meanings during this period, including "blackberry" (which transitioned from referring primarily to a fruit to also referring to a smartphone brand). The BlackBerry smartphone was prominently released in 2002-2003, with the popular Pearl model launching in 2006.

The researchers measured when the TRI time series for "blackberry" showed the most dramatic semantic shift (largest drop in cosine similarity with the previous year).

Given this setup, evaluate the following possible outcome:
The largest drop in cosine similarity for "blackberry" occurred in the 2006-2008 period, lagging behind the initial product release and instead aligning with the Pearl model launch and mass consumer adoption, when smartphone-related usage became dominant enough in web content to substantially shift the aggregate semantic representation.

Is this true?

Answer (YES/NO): NO